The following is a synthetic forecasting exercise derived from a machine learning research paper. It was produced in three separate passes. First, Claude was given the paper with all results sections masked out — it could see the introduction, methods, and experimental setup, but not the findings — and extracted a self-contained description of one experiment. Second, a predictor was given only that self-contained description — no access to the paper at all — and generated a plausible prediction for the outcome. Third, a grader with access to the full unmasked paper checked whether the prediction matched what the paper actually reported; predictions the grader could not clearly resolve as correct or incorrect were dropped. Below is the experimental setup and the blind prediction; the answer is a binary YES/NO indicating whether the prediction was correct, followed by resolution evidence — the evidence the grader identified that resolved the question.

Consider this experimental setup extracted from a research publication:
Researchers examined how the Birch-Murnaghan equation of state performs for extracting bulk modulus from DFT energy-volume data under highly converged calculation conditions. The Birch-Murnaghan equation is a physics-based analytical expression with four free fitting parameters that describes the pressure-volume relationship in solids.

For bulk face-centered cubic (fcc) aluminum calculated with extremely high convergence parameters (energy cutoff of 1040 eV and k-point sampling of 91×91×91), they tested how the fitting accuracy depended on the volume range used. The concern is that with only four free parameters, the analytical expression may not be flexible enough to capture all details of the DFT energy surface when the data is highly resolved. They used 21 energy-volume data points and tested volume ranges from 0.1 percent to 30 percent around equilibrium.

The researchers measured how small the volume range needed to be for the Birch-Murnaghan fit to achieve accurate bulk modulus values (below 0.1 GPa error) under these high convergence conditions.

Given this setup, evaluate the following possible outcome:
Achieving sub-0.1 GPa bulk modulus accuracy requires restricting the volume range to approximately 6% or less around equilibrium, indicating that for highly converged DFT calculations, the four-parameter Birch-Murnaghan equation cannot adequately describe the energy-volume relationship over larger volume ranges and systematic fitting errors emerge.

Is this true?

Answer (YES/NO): NO